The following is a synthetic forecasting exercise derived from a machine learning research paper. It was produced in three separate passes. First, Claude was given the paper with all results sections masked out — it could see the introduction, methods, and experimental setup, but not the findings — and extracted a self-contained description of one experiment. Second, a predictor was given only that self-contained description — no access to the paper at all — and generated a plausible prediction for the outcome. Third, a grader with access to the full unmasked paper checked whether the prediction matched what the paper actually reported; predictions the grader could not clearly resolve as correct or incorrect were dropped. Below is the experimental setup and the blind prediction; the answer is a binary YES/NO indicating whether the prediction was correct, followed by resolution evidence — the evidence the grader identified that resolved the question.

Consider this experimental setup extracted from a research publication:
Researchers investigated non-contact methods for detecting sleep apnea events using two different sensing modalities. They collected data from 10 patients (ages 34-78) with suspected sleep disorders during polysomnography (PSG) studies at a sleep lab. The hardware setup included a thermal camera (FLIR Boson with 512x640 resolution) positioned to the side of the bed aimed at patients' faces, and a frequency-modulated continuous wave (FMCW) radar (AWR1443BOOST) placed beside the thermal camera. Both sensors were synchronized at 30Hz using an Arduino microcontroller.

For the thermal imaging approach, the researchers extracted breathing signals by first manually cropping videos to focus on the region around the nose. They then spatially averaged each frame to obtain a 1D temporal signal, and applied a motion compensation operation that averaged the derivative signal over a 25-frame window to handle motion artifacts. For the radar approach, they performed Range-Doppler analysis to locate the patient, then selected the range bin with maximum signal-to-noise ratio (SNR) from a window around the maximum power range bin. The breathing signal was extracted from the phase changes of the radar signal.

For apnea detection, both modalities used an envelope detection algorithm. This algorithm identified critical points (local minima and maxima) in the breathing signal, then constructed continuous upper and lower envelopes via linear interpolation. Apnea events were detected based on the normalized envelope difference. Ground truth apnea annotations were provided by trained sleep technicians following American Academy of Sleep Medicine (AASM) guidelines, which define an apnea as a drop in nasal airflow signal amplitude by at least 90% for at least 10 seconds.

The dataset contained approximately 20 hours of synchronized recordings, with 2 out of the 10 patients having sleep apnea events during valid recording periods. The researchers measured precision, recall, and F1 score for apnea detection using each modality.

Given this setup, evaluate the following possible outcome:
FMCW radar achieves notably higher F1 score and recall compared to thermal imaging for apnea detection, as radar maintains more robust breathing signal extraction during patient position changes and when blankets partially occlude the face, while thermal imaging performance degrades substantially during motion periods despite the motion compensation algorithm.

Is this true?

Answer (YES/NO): NO